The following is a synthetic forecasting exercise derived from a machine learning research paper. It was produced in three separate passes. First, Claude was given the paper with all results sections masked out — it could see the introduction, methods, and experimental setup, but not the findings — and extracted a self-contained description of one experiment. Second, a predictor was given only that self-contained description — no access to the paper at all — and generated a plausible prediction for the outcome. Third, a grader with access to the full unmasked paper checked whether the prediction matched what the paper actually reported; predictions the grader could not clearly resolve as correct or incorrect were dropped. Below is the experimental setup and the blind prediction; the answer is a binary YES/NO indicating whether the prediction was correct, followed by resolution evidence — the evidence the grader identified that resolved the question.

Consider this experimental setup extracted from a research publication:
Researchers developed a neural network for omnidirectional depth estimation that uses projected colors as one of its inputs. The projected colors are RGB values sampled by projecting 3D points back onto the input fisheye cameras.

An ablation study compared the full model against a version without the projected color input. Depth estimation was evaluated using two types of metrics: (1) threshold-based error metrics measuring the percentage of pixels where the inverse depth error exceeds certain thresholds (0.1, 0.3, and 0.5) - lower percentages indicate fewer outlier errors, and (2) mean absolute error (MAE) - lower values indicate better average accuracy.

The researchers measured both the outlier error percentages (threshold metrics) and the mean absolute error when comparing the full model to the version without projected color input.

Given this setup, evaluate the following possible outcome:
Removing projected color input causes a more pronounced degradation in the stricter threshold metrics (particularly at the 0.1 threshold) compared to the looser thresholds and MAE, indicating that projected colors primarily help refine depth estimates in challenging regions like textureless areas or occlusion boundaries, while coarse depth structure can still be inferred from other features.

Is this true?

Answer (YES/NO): NO